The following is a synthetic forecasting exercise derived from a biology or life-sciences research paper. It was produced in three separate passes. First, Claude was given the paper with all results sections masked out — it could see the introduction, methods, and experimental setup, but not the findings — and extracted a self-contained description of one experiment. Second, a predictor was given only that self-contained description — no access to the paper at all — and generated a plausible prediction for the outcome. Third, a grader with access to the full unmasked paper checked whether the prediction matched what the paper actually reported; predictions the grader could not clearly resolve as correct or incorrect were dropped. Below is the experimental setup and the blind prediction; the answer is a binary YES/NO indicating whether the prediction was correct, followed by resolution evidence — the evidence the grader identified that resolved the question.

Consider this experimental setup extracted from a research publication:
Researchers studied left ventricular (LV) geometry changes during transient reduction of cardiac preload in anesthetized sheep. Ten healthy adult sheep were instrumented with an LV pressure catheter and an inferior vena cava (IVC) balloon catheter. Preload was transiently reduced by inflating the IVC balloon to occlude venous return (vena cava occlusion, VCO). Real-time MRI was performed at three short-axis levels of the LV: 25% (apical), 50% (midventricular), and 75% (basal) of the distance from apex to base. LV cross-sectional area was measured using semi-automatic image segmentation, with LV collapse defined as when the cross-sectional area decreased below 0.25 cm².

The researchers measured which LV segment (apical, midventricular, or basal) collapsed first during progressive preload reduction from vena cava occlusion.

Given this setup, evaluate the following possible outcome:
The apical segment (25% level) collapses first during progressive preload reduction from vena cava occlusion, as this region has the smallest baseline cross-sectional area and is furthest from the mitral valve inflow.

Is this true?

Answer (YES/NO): YES